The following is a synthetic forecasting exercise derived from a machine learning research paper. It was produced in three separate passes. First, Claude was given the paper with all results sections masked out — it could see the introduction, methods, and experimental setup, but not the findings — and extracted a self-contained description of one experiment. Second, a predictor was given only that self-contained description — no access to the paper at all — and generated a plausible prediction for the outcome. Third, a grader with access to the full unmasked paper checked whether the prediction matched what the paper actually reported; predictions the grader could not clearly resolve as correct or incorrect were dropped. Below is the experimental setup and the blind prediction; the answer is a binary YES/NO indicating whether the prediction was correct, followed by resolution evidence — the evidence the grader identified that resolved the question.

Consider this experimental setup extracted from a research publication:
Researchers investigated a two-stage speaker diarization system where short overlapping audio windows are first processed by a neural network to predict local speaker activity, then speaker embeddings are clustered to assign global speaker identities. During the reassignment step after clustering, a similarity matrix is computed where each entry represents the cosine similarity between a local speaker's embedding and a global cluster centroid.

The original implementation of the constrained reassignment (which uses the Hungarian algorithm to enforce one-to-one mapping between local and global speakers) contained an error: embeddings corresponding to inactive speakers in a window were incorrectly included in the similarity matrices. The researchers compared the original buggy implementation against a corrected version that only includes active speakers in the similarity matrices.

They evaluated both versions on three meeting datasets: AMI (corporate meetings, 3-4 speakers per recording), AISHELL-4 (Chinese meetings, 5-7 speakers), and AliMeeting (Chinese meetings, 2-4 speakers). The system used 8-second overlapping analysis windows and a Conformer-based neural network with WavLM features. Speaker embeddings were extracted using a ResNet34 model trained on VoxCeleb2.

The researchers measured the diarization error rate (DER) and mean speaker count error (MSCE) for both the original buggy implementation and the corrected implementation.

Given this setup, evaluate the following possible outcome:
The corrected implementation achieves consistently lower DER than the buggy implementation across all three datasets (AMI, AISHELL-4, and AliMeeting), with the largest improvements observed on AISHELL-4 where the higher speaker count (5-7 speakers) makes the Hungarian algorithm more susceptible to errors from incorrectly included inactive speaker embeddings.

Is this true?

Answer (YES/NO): NO